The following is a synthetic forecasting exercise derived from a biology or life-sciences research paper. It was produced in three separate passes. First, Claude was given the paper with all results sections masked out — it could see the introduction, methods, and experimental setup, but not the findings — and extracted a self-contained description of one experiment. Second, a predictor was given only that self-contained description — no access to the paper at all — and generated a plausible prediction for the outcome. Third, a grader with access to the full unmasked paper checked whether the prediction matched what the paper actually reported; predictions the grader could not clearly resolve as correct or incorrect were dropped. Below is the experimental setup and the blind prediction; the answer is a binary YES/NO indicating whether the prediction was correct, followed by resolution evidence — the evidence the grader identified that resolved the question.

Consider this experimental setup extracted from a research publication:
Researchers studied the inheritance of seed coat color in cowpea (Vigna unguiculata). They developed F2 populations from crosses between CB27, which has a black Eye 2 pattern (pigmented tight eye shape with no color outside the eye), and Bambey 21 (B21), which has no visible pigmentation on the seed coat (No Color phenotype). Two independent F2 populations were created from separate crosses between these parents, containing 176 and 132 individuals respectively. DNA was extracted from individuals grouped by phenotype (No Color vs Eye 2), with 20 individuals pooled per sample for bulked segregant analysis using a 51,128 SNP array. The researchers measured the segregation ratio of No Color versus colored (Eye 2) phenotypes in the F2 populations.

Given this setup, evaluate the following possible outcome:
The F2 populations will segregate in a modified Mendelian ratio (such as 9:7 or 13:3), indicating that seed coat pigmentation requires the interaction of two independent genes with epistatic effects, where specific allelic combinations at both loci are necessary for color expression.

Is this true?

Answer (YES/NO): NO